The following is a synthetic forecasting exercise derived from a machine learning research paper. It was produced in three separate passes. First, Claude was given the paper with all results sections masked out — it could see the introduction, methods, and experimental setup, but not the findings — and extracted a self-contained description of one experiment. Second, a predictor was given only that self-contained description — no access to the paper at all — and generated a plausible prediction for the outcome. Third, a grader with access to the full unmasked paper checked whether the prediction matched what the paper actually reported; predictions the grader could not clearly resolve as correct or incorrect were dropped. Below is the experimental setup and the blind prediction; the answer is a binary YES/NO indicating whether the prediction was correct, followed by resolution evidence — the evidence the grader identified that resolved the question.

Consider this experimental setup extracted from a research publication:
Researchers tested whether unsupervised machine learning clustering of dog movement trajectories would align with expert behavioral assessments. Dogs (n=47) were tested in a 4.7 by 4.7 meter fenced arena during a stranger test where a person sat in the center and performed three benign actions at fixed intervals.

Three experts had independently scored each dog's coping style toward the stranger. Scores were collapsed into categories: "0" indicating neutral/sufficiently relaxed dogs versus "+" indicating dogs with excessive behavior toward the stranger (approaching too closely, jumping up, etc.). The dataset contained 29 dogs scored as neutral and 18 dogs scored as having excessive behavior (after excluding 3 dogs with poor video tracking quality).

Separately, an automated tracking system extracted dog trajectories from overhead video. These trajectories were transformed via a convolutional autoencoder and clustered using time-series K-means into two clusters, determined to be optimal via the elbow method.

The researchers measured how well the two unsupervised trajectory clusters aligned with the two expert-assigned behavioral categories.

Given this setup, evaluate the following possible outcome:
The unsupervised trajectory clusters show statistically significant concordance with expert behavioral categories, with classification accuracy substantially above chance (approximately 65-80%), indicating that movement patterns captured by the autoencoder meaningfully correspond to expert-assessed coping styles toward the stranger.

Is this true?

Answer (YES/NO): YES